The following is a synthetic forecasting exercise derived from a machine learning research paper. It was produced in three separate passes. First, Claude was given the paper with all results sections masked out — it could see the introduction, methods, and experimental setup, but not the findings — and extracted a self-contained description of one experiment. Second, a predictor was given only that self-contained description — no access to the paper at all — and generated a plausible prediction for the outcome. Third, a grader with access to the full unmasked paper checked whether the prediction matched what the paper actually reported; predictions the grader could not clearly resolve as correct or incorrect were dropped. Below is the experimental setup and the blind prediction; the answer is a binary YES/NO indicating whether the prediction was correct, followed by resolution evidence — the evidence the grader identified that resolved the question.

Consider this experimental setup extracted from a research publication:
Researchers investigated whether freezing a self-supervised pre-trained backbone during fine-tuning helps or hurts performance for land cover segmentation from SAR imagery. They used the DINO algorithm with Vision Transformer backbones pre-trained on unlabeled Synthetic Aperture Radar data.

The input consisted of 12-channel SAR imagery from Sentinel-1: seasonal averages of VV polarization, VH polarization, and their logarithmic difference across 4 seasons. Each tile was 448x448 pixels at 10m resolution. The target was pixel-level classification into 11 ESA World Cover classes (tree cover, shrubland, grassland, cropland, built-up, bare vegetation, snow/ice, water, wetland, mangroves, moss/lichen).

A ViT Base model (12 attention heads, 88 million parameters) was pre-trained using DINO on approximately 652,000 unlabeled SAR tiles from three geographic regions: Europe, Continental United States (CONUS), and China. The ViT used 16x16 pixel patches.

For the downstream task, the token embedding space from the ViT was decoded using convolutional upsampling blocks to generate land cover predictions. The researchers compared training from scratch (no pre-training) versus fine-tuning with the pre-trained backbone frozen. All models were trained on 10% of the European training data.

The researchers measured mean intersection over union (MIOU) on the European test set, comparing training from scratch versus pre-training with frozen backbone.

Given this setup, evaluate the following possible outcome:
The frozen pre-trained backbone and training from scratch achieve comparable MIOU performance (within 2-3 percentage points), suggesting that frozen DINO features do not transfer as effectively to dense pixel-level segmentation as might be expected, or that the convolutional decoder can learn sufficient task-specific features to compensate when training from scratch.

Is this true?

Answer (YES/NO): NO